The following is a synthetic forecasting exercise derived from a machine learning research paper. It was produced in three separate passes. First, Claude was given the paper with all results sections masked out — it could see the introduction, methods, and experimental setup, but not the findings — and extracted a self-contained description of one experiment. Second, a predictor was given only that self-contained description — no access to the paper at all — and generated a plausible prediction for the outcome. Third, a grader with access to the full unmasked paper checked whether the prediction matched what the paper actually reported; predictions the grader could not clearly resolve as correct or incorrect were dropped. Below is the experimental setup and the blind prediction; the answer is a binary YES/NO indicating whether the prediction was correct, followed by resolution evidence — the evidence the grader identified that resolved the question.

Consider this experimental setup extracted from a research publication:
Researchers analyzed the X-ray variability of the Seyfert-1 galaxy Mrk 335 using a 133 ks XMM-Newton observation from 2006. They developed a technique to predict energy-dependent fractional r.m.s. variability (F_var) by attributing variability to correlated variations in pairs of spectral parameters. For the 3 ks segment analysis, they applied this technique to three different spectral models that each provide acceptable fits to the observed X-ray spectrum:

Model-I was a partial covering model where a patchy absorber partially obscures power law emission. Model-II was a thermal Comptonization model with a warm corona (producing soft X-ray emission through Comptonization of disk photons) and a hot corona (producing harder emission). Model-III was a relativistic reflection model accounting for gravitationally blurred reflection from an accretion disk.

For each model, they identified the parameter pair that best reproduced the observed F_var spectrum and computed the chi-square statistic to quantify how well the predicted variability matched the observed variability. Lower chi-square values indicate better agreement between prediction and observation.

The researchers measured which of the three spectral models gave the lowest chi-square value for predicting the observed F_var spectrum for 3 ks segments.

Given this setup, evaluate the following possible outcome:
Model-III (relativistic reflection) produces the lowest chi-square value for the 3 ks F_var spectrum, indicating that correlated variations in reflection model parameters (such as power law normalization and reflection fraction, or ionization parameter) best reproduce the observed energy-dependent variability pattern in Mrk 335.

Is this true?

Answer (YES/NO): NO